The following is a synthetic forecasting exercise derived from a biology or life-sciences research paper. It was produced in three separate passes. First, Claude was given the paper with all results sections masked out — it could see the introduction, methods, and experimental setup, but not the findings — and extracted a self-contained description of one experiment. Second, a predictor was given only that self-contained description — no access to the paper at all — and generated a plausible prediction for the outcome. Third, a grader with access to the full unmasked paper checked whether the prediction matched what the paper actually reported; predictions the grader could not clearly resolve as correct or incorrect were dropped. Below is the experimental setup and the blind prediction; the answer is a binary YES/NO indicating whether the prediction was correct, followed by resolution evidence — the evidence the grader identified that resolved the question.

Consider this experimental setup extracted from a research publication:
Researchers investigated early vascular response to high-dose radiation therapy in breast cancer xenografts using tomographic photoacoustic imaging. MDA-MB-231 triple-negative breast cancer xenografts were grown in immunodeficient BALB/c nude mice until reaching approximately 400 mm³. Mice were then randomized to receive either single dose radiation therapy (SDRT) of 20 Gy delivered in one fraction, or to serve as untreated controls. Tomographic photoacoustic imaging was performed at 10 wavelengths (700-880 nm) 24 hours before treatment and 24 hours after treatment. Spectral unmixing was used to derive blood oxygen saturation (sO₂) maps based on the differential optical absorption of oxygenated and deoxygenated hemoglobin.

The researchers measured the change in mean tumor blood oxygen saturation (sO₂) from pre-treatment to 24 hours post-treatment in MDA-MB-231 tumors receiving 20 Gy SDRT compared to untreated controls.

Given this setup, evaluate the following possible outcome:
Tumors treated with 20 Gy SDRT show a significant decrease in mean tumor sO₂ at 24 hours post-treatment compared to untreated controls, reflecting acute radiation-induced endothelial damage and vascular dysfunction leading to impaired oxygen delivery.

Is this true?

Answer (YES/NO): NO